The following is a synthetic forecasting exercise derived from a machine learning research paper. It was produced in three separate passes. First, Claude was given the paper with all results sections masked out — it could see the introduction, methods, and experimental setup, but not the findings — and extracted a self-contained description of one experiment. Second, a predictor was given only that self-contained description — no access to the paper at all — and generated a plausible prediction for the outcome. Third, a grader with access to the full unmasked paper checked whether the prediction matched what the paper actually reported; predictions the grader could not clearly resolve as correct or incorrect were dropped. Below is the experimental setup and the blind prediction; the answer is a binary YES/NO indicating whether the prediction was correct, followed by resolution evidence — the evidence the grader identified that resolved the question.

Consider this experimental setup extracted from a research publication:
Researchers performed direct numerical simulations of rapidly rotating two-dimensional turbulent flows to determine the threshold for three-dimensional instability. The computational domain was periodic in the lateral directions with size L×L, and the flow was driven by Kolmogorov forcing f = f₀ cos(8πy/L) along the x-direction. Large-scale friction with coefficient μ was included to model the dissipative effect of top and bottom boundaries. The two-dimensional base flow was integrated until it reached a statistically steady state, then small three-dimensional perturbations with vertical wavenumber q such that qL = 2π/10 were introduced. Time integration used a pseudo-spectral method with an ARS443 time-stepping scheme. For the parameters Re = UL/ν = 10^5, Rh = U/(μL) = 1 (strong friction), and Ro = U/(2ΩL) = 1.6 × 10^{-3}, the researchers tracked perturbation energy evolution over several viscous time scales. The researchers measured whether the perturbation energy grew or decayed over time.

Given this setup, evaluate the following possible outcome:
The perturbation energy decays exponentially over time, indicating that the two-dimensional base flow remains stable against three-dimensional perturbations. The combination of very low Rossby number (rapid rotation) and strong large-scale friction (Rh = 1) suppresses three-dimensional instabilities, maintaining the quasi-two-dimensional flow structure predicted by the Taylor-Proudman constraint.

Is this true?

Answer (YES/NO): YES